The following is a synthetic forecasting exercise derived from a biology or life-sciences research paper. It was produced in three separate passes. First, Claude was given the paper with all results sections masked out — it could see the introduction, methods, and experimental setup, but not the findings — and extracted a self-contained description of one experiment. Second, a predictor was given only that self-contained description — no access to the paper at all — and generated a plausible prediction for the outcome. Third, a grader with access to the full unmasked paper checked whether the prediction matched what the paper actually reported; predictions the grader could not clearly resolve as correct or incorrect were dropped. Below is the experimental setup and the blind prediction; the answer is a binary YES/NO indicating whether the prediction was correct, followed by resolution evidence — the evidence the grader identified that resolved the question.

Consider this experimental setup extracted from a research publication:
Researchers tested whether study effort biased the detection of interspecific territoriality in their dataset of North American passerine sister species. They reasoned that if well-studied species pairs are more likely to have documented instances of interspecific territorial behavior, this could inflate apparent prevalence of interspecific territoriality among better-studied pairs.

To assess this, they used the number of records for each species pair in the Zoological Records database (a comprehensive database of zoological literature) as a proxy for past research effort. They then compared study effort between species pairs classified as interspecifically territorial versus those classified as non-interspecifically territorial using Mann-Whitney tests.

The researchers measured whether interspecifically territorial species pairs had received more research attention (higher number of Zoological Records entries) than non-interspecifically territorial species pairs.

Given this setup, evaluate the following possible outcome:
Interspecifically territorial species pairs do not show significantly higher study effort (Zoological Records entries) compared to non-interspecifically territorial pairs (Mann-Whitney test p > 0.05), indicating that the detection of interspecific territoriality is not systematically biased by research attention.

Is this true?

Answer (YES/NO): NO